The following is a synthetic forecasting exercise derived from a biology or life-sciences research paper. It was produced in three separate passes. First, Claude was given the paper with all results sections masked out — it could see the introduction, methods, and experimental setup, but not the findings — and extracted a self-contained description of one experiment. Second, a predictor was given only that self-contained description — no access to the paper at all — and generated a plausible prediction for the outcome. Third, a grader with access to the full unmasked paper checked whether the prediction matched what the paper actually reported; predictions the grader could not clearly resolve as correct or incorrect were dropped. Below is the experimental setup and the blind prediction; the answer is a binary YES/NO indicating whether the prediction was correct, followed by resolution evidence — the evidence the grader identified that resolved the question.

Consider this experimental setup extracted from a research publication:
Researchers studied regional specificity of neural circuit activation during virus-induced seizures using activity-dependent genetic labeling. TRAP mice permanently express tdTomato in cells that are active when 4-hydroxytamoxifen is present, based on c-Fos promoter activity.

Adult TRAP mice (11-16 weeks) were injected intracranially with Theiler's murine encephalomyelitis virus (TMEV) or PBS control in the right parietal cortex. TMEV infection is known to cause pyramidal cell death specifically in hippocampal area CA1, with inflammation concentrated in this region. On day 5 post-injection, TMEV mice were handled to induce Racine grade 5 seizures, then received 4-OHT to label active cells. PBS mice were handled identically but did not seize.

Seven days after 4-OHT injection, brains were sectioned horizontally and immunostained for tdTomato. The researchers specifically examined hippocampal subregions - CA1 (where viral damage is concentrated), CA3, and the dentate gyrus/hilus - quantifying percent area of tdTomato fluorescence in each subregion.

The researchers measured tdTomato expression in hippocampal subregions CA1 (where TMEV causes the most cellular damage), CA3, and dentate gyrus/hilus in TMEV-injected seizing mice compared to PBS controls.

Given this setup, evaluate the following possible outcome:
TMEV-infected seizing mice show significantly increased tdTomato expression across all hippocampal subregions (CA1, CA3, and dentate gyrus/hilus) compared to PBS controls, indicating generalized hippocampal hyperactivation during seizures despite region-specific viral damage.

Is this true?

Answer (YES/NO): NO